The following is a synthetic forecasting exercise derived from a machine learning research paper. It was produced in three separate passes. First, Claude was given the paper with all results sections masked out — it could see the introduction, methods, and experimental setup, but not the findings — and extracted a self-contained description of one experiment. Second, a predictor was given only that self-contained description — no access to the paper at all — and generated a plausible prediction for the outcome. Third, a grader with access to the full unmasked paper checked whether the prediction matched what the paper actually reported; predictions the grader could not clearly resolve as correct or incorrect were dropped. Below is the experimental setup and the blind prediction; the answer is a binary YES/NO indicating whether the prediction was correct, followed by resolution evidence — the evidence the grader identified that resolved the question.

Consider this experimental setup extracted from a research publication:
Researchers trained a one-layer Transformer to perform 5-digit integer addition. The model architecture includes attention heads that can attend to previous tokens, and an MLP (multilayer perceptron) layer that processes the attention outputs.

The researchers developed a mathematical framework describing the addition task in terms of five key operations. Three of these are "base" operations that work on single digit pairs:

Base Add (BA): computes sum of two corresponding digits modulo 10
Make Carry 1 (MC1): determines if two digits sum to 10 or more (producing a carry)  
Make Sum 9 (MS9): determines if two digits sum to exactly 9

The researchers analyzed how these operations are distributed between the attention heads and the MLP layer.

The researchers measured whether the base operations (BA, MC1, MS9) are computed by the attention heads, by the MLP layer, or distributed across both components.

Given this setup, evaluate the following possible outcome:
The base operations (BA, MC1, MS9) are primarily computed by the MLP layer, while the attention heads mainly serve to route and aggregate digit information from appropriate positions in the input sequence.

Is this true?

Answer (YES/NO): NO